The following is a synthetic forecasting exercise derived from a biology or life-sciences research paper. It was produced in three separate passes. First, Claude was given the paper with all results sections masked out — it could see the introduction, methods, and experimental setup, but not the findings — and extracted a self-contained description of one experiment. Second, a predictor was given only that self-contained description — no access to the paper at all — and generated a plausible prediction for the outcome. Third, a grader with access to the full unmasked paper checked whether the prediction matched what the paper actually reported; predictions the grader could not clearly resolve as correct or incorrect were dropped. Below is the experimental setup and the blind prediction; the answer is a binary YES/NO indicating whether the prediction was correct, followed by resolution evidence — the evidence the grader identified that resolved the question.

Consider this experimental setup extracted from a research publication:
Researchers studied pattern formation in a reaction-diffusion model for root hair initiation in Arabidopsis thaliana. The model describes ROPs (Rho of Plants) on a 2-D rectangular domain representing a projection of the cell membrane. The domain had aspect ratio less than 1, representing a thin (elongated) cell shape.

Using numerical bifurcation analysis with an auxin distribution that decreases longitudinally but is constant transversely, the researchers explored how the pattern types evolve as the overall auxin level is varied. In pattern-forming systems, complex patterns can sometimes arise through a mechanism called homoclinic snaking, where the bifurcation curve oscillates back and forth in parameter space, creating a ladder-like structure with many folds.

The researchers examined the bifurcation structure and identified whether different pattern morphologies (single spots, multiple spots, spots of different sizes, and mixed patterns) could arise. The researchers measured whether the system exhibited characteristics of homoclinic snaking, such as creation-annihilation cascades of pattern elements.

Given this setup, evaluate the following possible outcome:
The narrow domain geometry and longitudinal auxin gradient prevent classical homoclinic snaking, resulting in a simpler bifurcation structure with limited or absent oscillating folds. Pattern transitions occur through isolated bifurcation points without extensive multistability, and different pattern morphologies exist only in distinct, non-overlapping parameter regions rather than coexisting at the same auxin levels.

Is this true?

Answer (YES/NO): NO